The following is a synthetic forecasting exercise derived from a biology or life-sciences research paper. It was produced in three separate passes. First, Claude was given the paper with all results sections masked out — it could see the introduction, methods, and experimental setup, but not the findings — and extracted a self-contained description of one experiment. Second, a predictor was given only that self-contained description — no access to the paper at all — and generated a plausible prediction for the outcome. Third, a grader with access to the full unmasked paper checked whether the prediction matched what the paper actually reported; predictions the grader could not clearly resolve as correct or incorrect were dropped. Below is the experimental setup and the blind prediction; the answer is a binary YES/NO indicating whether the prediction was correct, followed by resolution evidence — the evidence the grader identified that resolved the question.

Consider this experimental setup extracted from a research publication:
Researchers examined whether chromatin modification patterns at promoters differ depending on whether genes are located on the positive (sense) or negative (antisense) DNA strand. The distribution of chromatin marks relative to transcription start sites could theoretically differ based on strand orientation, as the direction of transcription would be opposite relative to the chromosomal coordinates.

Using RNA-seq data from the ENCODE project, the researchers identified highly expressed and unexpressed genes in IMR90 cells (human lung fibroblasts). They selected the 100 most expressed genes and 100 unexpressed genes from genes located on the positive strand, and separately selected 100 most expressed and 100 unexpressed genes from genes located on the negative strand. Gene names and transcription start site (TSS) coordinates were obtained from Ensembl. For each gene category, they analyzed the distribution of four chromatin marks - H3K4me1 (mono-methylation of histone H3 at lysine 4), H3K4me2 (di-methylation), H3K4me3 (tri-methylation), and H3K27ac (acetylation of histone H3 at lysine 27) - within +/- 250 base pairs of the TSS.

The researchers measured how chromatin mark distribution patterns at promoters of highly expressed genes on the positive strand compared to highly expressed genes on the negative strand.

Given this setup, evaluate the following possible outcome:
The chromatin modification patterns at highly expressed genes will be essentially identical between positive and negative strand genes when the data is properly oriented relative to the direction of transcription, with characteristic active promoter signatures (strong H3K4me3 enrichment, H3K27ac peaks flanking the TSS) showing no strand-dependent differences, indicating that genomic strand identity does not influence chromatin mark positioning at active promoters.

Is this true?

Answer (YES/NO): NO